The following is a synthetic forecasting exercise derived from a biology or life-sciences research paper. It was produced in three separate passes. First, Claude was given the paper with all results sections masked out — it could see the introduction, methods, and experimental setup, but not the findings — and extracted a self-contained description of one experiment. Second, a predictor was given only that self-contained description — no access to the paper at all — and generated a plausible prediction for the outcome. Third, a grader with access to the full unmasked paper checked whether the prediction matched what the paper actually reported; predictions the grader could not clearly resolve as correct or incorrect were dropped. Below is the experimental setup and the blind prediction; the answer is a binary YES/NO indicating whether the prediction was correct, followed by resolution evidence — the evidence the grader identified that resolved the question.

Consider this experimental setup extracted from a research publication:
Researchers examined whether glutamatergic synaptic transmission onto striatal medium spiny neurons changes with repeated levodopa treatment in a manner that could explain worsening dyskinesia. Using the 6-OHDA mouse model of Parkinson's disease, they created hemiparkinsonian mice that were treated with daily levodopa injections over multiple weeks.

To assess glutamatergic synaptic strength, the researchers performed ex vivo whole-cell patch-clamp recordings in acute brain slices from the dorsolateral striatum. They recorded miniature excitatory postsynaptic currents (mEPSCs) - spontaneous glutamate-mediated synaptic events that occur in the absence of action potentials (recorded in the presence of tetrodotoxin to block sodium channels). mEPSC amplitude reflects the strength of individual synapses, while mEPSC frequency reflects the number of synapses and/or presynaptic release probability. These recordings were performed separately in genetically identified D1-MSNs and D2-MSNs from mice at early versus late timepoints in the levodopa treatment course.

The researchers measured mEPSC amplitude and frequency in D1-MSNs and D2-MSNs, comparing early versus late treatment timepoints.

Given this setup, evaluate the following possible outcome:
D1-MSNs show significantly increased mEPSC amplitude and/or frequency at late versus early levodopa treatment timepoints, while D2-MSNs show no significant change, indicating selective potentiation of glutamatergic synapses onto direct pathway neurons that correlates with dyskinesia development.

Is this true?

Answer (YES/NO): YES